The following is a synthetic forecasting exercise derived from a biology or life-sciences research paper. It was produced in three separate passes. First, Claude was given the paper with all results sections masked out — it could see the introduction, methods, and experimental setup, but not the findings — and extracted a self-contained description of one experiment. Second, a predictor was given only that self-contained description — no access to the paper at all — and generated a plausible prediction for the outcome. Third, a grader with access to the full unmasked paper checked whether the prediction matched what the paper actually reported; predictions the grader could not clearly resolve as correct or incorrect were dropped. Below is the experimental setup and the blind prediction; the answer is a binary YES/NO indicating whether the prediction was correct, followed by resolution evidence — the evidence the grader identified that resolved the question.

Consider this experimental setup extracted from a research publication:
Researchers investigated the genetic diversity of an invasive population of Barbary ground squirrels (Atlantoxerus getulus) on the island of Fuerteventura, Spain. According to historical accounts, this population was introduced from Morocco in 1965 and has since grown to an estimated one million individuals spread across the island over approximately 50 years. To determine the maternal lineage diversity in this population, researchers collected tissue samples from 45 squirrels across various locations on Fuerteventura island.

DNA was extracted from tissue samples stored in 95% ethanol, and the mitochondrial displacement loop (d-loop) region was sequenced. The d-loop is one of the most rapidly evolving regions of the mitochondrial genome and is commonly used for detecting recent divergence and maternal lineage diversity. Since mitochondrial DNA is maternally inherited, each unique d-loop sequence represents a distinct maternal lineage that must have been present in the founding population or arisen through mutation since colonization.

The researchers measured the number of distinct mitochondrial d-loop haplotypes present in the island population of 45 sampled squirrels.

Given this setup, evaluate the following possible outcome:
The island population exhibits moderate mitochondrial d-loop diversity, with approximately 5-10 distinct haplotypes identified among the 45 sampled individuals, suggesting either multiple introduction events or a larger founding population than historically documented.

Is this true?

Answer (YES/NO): NO